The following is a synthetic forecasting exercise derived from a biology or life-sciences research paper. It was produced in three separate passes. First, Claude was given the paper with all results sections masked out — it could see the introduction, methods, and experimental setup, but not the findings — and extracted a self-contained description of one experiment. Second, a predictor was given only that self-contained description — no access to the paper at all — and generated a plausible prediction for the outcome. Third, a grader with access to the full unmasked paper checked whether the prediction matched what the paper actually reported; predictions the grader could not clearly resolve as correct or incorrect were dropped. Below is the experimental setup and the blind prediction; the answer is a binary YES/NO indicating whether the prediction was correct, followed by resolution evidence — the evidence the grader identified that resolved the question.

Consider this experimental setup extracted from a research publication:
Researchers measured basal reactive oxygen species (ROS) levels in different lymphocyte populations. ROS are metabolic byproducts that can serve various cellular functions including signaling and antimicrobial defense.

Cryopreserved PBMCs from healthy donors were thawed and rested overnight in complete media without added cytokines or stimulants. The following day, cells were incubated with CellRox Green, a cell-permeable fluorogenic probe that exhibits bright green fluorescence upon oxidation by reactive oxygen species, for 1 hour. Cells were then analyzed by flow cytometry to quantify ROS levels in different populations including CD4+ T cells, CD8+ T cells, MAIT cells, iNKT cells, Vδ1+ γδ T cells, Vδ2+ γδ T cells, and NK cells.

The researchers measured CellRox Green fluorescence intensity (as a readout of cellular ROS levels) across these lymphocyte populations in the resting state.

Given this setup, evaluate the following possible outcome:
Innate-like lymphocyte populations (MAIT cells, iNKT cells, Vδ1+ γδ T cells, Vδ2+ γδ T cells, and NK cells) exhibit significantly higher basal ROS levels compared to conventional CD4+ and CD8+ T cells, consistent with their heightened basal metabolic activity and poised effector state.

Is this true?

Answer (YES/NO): NO